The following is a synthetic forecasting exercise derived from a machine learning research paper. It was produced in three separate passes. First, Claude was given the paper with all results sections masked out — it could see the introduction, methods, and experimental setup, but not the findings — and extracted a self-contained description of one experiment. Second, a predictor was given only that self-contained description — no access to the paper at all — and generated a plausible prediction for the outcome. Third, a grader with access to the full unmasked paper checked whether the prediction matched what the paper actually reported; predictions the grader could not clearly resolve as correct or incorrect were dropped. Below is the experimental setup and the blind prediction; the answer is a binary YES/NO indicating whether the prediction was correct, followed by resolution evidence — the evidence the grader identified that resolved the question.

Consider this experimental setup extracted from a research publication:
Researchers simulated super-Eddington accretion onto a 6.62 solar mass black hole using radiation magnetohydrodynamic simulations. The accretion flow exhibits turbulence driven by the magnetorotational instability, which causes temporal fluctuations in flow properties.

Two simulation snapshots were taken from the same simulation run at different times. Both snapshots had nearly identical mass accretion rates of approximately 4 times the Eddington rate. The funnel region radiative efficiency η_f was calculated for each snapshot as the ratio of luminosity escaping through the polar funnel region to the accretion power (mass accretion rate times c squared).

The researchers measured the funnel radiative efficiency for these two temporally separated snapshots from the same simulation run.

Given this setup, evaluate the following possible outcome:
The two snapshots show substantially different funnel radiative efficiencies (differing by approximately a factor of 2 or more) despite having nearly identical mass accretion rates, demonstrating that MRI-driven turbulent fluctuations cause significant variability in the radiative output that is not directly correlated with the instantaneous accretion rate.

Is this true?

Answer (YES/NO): NO